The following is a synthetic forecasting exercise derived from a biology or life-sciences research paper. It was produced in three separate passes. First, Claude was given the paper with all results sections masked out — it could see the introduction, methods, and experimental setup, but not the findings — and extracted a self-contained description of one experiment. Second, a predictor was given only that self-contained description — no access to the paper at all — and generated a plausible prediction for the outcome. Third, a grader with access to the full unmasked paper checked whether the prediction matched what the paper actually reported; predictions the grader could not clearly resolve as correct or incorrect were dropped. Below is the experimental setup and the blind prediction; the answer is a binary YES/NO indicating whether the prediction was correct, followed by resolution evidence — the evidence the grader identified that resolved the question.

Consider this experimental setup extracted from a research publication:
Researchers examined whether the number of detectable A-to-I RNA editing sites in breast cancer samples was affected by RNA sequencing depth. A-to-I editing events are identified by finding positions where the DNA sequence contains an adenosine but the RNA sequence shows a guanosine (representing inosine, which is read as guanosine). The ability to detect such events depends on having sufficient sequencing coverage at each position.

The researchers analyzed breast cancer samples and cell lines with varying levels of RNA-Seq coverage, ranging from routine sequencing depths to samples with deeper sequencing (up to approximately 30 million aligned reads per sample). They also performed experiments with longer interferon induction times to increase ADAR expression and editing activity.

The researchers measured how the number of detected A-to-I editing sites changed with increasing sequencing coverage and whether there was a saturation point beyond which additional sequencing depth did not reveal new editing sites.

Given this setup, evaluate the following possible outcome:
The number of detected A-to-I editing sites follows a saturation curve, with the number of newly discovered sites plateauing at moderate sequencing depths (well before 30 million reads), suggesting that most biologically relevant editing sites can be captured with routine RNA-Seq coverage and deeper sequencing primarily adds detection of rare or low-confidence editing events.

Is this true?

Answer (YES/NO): NO